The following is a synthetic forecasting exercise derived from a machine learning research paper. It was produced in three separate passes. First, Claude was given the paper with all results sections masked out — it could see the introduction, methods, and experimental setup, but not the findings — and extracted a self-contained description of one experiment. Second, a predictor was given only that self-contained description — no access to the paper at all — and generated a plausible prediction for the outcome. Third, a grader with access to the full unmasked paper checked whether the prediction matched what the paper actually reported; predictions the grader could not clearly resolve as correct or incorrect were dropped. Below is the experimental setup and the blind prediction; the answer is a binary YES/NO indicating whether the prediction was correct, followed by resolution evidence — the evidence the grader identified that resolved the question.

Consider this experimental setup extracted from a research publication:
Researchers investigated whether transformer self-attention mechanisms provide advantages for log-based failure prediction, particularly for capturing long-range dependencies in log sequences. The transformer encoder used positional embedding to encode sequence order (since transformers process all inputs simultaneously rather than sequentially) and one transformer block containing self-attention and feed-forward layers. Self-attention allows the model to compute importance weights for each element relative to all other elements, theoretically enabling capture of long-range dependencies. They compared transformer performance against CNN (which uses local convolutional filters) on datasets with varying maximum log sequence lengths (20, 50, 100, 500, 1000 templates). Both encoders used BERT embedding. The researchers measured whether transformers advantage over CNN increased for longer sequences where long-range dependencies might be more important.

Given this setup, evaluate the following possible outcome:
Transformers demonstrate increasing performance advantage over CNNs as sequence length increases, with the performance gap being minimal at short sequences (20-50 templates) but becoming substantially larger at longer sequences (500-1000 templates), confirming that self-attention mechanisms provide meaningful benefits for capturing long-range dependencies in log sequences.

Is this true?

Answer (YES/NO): NO